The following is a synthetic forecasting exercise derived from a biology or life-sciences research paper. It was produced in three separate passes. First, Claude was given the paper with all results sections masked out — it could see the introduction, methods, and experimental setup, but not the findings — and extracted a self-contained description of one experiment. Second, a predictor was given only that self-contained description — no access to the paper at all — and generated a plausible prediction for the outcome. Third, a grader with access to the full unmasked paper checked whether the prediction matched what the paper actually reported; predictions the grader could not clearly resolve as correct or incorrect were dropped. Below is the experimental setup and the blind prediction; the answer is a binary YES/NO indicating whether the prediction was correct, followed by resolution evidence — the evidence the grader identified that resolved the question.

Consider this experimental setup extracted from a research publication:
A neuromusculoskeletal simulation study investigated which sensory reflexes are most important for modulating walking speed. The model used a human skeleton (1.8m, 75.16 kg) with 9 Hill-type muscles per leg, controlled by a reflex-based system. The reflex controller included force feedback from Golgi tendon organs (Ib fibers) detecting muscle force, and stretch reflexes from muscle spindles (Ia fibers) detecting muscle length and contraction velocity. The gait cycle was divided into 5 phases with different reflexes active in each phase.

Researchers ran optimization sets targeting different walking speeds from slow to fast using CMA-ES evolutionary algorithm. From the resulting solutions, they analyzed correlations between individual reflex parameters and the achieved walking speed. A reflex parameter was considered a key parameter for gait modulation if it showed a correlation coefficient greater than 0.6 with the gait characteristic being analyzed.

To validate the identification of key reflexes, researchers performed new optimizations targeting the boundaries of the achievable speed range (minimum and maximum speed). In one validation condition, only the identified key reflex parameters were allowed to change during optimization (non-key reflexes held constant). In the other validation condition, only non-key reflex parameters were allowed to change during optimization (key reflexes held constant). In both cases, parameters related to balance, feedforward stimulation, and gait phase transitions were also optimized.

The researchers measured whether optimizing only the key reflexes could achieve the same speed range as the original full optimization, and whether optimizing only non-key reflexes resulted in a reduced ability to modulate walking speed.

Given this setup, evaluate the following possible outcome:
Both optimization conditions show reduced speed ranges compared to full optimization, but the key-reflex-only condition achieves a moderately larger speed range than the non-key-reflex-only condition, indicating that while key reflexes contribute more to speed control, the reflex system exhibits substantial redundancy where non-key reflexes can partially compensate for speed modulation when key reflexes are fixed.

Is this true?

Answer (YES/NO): NO